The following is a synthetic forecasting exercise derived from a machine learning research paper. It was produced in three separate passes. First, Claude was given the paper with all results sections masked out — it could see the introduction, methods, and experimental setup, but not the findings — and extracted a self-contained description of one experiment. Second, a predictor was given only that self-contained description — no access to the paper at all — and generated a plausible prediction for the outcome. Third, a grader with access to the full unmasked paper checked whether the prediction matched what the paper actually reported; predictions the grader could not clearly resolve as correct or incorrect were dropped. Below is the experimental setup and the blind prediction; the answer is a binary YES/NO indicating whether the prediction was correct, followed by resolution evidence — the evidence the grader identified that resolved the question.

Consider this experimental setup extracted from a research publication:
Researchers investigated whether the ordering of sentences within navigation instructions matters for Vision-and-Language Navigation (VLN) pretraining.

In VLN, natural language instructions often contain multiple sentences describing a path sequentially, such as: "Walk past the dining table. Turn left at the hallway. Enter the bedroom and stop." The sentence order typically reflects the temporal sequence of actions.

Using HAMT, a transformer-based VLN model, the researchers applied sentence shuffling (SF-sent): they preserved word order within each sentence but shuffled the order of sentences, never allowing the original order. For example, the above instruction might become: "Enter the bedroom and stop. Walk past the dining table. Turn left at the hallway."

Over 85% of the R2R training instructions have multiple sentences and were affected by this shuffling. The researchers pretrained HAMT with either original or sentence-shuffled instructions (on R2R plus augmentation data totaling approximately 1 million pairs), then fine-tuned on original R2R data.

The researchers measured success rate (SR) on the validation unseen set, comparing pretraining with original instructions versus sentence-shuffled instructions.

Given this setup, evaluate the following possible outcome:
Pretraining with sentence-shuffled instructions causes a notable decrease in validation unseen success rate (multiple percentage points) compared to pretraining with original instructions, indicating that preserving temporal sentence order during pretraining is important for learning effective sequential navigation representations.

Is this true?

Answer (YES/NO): NO